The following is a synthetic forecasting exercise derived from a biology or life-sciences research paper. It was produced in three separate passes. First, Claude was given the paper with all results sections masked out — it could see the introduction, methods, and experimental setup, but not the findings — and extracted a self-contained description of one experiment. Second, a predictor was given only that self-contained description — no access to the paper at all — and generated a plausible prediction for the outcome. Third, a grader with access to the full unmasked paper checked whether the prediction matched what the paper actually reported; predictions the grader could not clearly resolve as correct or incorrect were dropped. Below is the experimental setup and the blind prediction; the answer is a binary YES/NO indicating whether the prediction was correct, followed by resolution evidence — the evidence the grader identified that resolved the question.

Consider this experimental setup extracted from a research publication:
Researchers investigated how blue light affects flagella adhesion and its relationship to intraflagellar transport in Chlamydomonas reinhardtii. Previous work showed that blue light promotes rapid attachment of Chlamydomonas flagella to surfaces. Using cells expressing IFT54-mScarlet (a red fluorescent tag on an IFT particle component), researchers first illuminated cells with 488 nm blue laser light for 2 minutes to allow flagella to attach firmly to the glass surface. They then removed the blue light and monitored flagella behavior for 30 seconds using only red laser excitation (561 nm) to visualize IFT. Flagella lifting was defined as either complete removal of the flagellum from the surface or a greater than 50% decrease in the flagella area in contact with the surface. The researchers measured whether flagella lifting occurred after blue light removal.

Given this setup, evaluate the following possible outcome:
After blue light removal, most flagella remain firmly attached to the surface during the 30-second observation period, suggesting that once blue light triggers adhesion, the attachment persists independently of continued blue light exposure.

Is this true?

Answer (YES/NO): NO